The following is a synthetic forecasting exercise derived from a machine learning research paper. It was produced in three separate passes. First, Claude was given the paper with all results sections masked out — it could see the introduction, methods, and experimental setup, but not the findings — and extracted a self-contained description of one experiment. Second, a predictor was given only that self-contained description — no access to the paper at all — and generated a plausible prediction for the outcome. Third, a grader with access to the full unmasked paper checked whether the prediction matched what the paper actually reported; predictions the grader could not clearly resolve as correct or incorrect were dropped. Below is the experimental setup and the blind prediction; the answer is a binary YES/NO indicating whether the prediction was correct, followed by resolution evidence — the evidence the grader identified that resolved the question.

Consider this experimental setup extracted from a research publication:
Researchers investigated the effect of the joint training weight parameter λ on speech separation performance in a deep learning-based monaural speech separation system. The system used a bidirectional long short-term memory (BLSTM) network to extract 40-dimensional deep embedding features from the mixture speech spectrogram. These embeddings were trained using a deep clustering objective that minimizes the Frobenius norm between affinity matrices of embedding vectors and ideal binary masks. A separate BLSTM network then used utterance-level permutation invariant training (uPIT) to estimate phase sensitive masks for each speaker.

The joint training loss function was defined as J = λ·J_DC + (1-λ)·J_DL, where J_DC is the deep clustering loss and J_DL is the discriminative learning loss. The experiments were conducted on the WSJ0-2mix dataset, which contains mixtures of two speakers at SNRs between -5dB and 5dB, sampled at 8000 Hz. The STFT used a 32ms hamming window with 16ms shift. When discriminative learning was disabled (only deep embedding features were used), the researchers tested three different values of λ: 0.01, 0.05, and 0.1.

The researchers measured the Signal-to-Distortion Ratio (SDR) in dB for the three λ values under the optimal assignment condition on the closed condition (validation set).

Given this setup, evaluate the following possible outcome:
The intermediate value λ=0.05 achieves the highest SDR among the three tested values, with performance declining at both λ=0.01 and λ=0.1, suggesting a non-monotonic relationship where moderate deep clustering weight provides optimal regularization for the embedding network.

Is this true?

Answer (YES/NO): NO